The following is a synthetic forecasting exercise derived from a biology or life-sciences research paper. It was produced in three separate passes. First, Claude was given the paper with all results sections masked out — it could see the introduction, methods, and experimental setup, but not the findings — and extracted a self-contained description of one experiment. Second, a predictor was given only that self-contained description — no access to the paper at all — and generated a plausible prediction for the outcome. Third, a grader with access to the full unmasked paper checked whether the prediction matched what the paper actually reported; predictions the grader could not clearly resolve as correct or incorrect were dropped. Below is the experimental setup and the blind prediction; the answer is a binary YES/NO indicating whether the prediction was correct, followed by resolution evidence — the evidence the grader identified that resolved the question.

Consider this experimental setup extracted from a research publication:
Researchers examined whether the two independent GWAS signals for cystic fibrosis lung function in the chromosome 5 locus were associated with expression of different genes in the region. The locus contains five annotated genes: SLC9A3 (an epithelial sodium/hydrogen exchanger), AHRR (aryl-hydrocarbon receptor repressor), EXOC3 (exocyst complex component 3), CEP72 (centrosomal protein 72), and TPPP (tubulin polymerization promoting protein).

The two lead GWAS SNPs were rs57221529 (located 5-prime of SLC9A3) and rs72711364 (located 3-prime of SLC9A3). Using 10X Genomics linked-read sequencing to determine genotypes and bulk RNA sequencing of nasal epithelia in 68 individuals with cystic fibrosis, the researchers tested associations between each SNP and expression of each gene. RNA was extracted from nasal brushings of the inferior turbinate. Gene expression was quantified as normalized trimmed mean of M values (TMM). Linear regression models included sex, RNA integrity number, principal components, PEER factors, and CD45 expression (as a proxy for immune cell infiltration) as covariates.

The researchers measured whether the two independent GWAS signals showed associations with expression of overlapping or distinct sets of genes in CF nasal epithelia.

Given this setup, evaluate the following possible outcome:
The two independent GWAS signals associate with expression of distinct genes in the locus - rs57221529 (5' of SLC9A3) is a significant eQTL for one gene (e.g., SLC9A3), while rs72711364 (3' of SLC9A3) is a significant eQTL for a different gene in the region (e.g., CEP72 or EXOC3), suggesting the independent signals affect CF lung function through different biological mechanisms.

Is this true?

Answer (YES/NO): NO